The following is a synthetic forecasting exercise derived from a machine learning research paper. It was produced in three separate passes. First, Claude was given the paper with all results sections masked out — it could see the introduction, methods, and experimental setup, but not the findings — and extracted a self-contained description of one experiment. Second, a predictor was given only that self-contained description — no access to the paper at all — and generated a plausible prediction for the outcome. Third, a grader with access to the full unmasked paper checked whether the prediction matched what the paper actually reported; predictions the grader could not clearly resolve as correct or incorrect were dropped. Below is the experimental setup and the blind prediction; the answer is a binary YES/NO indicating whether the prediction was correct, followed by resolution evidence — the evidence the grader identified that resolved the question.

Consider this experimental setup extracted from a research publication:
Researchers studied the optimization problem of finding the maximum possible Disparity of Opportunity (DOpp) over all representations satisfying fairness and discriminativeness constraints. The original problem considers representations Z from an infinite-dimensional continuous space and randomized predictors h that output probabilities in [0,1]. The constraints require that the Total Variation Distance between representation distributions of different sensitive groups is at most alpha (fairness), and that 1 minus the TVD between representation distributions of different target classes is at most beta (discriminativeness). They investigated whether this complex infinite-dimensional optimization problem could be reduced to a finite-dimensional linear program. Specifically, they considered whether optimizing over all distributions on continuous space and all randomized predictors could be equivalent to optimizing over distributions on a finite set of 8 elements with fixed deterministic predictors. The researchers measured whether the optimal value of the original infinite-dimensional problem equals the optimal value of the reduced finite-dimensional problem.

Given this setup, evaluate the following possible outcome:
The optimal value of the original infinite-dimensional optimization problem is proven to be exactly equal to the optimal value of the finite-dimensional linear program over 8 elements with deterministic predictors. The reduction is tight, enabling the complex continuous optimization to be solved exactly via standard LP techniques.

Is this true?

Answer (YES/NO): YES